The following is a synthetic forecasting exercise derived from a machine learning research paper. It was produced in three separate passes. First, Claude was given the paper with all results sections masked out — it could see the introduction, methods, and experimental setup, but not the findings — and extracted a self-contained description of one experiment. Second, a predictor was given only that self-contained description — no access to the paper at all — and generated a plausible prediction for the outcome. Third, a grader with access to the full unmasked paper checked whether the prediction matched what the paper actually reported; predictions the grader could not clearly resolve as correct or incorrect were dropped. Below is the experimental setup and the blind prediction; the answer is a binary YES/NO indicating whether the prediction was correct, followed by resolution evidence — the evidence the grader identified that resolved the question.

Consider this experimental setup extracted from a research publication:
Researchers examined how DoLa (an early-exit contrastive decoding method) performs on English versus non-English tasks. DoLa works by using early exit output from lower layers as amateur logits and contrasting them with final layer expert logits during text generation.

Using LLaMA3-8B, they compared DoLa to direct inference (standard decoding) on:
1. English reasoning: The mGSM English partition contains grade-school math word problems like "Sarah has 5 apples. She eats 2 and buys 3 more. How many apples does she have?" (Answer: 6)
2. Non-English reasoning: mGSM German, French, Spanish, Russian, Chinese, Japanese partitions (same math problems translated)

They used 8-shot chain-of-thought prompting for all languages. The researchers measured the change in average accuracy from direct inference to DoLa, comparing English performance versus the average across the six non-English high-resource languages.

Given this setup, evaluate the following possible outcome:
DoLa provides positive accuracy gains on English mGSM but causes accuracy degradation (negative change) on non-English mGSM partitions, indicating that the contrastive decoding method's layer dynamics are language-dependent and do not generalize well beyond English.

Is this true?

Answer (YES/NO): NO